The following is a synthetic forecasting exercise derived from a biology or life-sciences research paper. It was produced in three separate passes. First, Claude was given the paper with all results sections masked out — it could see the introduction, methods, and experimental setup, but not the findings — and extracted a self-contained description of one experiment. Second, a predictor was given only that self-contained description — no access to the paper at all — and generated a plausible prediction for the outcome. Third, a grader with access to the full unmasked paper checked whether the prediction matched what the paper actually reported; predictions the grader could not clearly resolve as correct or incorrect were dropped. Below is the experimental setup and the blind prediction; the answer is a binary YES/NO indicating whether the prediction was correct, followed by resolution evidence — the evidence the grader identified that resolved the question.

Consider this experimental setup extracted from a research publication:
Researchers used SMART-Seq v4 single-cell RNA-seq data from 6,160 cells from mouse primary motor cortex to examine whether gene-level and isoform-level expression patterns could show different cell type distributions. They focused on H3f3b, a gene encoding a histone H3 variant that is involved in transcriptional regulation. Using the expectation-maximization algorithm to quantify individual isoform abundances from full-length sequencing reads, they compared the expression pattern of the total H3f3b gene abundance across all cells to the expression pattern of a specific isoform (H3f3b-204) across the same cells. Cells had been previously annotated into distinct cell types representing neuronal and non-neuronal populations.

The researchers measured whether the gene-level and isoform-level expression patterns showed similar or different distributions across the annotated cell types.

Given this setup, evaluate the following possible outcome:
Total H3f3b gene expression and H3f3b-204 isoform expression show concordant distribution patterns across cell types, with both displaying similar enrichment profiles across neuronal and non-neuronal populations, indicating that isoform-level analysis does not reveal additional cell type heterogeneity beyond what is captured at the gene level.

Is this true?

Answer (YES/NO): NO